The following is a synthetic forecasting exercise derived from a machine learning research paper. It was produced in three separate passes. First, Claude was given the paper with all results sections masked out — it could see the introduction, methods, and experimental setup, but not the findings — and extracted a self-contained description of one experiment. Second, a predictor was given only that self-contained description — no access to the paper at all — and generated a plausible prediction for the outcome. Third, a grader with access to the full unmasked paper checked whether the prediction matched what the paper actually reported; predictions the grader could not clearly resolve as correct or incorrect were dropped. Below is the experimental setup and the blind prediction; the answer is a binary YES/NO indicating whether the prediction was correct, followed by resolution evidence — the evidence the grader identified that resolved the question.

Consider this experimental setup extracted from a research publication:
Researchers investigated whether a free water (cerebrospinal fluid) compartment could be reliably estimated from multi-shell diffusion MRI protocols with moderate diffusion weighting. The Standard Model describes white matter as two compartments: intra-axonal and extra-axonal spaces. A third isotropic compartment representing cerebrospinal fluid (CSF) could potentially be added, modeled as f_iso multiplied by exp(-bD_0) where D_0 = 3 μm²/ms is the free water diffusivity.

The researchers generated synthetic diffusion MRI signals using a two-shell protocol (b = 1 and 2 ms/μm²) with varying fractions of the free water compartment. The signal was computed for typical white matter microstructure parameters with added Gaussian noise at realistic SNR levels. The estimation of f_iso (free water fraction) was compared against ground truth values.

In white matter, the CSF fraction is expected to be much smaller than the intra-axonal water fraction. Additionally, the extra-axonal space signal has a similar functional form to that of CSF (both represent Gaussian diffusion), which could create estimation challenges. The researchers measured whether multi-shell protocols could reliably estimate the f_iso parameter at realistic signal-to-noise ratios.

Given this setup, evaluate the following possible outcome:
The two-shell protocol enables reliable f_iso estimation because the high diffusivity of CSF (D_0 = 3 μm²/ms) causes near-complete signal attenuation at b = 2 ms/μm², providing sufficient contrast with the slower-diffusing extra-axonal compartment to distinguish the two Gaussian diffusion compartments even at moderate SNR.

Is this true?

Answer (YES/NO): NO